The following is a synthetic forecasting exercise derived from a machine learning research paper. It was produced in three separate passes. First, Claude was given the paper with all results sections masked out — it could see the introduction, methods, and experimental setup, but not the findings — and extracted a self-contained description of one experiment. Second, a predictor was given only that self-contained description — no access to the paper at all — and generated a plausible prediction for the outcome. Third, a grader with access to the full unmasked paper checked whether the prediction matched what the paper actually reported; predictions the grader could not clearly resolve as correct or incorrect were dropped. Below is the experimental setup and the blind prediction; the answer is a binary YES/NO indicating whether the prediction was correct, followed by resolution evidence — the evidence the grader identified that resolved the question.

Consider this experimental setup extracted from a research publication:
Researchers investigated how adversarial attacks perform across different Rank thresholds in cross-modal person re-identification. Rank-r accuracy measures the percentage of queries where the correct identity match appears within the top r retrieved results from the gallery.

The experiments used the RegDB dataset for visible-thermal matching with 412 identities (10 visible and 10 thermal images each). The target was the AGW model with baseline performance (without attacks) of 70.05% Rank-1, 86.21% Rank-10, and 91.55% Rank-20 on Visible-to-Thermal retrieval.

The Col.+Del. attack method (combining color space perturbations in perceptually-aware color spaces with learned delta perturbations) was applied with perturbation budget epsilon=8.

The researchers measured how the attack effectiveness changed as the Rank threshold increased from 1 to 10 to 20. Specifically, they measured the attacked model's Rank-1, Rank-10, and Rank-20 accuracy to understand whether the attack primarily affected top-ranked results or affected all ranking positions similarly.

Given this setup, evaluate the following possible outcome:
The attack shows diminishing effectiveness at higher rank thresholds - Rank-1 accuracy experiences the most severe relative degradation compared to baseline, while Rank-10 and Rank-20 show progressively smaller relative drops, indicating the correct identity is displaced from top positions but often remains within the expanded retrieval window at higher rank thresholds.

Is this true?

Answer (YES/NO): NO